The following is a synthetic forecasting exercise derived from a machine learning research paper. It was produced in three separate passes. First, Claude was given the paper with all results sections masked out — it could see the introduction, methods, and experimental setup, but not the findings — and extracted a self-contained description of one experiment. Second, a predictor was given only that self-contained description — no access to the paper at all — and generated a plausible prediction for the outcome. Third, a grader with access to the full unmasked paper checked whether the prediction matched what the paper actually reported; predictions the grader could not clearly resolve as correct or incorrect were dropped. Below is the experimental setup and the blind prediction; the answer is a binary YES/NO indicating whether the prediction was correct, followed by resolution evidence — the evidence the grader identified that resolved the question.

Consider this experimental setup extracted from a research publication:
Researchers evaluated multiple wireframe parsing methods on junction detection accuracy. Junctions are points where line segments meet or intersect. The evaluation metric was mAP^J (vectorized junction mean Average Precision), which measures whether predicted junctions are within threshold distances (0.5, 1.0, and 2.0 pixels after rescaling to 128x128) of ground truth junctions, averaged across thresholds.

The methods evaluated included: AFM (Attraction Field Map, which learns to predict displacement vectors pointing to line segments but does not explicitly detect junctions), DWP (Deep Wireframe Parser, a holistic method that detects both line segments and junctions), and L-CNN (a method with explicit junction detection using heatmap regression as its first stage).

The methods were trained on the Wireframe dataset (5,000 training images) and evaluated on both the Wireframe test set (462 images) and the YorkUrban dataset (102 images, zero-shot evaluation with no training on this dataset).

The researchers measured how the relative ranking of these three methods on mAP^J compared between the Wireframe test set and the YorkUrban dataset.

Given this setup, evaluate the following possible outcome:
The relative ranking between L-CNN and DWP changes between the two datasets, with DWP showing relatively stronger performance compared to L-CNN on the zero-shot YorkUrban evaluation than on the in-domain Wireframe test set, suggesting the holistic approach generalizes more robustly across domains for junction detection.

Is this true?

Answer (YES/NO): NO